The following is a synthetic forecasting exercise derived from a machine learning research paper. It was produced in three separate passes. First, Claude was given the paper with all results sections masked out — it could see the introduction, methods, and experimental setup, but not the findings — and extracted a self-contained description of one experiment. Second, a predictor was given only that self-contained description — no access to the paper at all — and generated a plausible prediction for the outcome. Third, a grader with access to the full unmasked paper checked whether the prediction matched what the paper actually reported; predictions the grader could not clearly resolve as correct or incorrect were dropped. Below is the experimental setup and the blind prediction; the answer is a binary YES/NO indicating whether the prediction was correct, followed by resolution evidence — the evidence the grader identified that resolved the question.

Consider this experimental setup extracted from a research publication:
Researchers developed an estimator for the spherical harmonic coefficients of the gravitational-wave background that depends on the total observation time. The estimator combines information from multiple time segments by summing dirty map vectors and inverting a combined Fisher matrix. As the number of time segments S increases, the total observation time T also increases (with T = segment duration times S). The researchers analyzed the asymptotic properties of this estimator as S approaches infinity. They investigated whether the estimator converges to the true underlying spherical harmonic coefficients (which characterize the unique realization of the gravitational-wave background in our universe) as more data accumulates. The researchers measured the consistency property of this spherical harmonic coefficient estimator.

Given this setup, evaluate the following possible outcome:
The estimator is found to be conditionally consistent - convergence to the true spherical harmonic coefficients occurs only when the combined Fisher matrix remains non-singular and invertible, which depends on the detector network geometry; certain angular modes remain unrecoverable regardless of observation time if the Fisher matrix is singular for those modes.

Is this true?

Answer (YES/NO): NO